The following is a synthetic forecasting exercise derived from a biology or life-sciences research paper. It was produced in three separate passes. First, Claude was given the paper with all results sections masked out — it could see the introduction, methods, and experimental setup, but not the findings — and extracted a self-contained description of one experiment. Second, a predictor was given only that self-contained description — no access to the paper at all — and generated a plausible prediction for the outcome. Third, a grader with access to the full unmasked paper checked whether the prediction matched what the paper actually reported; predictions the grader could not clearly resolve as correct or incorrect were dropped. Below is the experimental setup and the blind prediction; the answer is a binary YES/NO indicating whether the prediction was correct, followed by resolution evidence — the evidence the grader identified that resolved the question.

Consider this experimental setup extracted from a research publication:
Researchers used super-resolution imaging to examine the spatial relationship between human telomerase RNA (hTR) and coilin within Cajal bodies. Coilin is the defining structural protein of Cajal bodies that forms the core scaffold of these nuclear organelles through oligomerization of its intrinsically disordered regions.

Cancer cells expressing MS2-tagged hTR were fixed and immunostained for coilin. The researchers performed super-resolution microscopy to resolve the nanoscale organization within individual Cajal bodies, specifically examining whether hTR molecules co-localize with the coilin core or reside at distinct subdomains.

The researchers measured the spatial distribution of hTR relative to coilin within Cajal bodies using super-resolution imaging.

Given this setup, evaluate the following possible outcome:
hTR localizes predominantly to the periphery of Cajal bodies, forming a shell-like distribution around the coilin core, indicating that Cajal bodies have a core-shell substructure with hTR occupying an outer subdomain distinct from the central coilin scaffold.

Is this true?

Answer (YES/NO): YES